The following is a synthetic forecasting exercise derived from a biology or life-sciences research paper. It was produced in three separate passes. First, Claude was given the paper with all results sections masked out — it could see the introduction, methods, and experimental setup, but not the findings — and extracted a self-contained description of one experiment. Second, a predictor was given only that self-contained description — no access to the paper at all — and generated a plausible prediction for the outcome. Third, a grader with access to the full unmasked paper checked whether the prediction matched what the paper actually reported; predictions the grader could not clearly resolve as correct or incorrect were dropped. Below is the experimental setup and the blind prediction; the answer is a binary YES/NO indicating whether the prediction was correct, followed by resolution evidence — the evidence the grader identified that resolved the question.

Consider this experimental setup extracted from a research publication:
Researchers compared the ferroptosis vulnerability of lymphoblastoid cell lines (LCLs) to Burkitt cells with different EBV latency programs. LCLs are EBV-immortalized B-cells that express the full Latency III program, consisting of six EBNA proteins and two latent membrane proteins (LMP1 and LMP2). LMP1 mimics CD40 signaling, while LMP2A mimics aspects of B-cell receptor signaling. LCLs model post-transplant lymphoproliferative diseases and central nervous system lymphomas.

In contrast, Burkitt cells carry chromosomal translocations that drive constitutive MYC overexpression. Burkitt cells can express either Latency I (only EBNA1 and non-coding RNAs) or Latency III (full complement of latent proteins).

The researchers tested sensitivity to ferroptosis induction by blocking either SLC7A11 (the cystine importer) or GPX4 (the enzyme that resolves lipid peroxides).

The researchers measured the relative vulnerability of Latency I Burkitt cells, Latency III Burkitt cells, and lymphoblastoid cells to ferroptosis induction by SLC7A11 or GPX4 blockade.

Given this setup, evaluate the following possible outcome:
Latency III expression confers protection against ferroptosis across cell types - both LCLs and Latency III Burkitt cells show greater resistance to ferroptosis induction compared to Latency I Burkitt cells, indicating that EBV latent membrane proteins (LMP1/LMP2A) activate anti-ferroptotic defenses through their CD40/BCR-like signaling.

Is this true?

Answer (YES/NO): NO